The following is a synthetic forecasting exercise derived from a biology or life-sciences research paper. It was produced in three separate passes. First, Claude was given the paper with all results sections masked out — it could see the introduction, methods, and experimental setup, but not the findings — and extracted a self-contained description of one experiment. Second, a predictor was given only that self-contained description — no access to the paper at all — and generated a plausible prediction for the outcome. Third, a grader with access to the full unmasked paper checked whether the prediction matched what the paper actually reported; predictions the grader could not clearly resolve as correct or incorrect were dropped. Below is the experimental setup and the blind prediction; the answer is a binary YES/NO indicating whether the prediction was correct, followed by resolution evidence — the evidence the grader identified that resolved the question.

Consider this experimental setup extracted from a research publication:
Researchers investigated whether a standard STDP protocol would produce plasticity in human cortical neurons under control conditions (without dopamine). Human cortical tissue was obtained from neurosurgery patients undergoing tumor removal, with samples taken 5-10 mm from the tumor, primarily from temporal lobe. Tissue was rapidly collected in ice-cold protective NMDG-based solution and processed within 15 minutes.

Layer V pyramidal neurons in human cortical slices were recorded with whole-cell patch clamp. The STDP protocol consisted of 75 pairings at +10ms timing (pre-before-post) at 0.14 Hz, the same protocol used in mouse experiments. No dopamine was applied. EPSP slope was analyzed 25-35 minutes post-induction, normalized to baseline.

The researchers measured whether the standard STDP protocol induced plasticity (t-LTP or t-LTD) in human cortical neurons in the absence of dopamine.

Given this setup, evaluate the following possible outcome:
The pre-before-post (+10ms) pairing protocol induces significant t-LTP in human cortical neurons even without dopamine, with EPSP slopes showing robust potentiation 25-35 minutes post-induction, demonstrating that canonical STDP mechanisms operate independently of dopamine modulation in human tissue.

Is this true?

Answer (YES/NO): NO